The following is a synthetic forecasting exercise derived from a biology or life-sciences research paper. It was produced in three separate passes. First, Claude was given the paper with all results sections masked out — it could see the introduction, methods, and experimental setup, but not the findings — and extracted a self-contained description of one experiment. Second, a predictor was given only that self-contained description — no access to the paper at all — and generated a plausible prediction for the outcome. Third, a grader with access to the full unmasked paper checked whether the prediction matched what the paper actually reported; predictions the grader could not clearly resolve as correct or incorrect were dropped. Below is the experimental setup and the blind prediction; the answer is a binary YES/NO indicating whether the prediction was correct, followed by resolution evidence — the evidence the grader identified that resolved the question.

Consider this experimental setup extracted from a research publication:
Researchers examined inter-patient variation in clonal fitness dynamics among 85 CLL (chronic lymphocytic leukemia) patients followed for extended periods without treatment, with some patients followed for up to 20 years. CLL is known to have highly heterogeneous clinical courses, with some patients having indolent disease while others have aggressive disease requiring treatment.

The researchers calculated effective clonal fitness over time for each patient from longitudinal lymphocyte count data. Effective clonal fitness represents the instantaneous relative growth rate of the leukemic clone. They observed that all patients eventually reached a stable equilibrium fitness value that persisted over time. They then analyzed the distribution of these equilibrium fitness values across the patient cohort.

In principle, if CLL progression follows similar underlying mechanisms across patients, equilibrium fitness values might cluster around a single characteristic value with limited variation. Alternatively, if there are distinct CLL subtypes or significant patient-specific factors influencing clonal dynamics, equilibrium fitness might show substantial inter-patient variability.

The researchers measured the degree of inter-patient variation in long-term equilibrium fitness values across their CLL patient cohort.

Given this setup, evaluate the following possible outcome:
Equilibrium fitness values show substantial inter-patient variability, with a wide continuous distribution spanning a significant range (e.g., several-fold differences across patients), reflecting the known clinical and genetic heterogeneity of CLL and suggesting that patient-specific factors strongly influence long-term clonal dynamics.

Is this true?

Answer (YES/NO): YES